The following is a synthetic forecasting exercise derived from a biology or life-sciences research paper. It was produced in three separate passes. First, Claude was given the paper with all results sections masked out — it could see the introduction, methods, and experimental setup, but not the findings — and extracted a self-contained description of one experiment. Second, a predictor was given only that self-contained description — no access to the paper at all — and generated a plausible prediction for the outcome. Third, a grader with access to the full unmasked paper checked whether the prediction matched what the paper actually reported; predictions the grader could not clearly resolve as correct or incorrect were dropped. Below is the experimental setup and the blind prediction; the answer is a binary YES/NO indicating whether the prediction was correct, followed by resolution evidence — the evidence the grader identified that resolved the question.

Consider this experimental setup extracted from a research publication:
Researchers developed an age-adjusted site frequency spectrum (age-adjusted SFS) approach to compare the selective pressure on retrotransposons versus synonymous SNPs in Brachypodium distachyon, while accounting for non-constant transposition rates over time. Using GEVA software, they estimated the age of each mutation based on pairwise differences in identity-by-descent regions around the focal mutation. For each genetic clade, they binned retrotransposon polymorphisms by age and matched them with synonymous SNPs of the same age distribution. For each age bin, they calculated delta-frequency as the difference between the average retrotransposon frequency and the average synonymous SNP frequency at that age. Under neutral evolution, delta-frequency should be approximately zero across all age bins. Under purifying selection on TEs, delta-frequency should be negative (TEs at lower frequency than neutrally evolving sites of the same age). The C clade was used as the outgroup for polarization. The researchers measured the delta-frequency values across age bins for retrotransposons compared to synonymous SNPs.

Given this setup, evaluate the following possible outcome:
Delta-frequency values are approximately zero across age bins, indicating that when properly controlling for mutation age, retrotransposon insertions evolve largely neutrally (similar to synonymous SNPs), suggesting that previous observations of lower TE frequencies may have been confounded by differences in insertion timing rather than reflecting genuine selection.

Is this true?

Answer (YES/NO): NO